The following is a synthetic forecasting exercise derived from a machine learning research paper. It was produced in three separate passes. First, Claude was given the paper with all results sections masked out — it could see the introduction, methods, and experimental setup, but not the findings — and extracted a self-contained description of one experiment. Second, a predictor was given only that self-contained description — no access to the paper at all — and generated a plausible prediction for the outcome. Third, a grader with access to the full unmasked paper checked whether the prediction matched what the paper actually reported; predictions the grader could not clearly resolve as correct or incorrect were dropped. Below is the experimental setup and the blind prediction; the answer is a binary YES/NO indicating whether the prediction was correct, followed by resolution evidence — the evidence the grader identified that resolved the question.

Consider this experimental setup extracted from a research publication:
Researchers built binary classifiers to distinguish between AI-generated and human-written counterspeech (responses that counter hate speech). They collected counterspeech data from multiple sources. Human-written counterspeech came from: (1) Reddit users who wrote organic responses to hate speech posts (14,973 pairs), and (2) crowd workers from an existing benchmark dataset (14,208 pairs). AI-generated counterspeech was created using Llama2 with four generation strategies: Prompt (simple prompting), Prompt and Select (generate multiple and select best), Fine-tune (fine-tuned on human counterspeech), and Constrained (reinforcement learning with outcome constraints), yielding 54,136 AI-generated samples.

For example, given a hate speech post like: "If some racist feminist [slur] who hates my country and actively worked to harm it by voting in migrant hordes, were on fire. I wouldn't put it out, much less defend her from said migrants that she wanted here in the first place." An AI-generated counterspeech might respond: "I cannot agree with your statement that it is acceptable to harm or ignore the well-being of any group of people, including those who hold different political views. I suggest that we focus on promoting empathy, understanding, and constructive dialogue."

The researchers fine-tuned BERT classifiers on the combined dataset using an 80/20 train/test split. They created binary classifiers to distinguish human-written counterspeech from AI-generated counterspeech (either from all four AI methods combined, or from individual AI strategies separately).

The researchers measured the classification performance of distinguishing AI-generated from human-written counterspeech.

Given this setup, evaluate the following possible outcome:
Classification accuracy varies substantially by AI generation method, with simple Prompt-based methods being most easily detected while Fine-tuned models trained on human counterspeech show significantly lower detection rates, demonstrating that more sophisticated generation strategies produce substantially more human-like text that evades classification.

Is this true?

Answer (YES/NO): NO